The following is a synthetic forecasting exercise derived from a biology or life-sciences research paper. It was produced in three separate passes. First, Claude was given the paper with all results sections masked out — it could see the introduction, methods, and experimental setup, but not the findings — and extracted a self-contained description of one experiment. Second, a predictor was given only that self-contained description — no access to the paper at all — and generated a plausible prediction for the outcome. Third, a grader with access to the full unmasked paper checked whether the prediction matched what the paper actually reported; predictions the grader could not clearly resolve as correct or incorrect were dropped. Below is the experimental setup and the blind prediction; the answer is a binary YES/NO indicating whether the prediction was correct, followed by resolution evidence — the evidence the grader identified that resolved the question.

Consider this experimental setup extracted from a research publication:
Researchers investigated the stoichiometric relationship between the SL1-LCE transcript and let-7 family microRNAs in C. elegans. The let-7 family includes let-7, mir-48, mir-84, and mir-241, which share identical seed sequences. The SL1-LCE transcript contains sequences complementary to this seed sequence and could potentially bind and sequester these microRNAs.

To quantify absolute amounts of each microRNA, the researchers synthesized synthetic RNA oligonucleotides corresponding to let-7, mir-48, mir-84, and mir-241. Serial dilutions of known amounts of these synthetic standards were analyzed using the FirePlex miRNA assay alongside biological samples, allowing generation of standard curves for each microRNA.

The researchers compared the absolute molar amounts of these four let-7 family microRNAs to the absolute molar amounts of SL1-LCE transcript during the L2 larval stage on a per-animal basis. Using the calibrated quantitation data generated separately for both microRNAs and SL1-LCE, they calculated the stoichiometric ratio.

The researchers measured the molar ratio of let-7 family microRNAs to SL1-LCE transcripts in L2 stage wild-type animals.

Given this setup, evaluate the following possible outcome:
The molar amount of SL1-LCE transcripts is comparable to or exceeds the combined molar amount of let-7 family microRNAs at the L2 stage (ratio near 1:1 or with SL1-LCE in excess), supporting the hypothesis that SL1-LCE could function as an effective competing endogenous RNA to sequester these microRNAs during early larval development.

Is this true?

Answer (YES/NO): YES